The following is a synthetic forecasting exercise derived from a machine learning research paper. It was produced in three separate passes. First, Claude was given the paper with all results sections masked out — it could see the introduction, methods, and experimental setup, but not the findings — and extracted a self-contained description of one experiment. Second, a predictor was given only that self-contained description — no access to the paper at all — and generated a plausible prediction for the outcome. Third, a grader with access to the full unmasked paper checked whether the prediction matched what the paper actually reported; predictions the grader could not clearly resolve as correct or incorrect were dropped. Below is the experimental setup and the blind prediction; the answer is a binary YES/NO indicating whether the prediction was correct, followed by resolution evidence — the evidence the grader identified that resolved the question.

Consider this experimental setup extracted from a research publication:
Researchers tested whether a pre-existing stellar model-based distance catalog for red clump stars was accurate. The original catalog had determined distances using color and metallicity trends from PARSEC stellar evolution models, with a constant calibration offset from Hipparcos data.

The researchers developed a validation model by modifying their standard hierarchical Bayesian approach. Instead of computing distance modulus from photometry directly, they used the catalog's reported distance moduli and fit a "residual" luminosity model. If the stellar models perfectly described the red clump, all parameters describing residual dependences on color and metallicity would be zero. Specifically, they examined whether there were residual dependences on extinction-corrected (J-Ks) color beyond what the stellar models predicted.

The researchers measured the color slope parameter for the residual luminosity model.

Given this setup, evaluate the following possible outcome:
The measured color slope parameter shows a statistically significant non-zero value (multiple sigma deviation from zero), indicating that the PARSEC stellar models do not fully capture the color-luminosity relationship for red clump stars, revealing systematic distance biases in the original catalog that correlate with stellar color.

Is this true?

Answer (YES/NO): YES